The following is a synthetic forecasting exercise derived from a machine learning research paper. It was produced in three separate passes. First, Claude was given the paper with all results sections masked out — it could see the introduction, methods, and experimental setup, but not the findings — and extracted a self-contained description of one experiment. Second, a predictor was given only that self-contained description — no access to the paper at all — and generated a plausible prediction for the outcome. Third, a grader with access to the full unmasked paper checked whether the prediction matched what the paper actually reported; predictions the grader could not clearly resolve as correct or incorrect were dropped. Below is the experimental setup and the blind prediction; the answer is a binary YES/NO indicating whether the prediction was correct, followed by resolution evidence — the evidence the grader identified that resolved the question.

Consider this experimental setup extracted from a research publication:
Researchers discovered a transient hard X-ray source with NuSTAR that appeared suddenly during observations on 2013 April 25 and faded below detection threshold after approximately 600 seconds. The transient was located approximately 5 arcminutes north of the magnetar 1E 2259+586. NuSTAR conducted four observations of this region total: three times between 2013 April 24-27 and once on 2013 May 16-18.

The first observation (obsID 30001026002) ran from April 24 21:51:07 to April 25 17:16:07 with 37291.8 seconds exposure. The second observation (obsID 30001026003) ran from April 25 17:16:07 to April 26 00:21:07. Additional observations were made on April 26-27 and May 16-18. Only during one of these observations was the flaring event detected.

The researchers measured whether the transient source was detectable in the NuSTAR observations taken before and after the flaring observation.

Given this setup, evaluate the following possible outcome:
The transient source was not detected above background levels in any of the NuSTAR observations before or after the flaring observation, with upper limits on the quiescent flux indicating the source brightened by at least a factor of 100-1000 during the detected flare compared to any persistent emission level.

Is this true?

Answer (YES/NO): NO